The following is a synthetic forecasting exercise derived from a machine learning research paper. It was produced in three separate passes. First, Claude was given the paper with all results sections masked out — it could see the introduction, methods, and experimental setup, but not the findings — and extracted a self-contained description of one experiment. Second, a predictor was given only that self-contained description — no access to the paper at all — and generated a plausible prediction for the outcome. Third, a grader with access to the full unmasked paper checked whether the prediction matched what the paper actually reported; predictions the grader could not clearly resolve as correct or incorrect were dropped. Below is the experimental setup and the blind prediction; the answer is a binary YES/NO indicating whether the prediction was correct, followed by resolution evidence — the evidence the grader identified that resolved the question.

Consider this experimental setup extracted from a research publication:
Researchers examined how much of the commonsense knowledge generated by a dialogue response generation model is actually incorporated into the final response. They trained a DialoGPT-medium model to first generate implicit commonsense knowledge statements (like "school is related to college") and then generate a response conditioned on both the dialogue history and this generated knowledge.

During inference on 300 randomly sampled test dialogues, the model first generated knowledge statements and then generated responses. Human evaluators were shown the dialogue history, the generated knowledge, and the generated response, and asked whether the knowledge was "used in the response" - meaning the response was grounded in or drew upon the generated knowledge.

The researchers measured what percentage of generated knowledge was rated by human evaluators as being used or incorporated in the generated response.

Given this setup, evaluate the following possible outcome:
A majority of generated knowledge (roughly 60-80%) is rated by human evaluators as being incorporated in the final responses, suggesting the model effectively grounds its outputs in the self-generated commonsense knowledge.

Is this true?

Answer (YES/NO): YES